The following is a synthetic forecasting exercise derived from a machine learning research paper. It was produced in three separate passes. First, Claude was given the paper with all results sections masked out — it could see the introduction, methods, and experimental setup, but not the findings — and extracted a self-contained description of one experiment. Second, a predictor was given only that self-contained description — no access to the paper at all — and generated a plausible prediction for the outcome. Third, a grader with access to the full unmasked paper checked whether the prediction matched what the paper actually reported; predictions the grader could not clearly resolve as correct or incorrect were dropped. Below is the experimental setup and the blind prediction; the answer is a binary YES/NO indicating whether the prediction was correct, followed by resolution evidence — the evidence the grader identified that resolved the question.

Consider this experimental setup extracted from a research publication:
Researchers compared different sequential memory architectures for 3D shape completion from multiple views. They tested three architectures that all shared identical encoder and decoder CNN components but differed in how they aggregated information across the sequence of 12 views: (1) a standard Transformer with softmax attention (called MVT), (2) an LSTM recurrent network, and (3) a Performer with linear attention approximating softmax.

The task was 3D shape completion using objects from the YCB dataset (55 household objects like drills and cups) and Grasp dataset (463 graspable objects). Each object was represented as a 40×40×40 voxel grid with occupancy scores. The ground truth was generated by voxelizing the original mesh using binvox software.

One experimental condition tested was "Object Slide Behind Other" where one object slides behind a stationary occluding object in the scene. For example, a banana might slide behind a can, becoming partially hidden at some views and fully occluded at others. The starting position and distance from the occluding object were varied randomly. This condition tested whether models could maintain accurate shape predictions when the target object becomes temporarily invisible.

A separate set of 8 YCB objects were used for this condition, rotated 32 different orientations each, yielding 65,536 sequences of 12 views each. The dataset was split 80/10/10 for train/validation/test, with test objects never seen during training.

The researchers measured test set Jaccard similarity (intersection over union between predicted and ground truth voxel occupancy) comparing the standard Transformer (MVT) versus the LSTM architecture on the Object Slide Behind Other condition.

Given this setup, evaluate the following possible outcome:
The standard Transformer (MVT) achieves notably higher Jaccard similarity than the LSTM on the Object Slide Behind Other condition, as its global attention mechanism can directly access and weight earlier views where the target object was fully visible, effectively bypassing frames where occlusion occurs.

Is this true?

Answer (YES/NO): NO